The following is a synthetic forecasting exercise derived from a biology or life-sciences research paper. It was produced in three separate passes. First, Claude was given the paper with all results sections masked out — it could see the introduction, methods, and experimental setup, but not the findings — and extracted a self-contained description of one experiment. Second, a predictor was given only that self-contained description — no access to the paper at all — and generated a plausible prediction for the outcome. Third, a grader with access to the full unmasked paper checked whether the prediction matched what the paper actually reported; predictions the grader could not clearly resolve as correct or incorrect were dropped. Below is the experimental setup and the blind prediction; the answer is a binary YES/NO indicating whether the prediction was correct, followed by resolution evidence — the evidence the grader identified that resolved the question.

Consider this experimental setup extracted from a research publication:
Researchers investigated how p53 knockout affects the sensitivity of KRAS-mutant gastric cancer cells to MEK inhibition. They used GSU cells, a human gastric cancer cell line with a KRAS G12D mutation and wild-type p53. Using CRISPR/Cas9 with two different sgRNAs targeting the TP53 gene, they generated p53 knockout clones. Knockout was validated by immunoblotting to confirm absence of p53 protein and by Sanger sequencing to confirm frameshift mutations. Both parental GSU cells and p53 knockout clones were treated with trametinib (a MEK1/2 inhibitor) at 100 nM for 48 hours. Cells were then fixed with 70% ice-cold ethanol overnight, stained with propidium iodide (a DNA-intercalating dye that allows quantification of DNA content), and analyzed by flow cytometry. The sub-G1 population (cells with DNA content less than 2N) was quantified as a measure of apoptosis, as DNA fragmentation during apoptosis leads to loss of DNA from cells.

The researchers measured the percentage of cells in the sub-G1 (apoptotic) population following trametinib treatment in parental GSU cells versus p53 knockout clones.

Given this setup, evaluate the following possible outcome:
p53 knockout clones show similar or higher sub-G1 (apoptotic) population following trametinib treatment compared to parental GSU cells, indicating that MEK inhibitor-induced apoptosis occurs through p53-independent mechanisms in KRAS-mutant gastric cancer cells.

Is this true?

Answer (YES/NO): NO